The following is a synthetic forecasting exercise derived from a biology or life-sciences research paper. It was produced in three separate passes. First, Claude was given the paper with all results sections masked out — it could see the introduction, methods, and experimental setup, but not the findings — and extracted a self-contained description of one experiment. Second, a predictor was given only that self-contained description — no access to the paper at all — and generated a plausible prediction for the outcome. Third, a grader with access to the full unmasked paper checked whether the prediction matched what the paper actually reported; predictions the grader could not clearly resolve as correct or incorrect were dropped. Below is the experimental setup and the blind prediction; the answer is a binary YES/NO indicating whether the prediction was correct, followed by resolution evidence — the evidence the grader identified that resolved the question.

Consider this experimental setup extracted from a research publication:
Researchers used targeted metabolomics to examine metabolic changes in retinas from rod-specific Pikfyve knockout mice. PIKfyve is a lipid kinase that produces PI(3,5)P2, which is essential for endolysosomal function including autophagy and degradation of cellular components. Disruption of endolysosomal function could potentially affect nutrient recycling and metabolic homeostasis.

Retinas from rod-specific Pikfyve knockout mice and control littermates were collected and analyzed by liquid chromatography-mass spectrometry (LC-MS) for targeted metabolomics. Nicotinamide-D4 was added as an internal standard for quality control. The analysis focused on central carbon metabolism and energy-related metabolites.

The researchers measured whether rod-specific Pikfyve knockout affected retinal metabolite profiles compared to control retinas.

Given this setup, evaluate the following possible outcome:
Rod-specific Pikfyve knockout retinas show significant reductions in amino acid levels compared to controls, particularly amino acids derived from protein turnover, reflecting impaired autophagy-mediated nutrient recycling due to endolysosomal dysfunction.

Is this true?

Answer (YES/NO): NO